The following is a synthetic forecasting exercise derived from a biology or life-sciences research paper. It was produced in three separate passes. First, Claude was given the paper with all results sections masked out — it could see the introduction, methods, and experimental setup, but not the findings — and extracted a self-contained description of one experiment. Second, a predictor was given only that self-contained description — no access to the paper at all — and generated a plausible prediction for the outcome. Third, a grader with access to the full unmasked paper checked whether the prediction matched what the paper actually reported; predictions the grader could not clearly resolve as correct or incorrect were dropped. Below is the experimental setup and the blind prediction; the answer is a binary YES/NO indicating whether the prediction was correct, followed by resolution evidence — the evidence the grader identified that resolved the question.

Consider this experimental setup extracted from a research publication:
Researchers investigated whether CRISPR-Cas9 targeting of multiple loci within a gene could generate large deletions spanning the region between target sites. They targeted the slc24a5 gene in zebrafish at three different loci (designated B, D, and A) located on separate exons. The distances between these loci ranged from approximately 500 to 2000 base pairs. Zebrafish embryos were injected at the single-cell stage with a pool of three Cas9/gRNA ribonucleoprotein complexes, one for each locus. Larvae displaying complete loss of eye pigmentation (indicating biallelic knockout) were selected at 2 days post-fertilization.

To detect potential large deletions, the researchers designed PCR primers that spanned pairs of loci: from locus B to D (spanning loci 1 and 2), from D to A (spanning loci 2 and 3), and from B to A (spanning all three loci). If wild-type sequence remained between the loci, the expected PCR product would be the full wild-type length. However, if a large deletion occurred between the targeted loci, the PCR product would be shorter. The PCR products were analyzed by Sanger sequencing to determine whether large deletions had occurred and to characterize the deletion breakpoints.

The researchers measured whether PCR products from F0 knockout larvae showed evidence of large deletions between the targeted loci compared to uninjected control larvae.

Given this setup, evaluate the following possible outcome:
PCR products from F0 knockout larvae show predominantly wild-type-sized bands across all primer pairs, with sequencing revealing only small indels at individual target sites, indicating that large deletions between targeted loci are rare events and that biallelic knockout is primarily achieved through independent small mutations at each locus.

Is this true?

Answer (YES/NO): NO